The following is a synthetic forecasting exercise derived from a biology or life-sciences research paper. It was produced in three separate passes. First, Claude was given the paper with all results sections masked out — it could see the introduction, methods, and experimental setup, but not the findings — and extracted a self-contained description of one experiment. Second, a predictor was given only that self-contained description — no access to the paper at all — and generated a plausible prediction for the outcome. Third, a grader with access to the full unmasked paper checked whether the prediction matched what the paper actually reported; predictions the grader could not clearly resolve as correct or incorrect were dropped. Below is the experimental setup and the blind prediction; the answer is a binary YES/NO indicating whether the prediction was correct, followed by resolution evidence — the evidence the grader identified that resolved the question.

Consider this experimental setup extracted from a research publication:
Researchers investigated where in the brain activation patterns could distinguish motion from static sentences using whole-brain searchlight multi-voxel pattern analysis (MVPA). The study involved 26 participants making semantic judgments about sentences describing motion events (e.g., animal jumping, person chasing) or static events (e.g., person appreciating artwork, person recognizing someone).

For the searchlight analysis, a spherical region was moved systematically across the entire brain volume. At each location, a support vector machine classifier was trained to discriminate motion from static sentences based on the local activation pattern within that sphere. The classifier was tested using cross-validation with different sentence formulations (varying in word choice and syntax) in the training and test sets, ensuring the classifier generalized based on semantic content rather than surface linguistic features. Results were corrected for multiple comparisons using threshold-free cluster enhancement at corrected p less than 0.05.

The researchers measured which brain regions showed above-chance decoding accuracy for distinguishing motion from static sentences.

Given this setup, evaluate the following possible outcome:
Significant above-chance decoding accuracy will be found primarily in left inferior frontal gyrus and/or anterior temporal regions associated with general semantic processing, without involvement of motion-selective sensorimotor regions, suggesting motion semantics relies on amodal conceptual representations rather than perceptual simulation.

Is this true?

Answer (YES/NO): NO